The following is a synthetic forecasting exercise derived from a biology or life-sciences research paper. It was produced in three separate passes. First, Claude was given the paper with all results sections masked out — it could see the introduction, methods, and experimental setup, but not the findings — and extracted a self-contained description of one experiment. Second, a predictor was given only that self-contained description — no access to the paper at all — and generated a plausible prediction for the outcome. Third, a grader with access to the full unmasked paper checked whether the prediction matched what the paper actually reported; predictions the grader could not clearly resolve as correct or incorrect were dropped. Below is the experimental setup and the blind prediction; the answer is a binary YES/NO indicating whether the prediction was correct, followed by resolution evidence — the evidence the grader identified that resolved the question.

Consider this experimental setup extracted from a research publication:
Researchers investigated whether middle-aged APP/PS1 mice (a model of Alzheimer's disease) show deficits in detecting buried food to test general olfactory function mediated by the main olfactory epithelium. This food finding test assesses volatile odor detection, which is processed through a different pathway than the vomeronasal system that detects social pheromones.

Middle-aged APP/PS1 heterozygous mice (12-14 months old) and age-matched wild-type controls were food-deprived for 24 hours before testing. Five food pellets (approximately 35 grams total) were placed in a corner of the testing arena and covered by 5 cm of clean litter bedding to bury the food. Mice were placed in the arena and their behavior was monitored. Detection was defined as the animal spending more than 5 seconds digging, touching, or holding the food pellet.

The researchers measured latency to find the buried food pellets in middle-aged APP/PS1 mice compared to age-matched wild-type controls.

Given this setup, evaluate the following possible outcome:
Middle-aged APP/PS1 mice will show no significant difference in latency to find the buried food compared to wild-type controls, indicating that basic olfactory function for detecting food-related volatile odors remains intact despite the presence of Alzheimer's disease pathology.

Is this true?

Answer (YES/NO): YES